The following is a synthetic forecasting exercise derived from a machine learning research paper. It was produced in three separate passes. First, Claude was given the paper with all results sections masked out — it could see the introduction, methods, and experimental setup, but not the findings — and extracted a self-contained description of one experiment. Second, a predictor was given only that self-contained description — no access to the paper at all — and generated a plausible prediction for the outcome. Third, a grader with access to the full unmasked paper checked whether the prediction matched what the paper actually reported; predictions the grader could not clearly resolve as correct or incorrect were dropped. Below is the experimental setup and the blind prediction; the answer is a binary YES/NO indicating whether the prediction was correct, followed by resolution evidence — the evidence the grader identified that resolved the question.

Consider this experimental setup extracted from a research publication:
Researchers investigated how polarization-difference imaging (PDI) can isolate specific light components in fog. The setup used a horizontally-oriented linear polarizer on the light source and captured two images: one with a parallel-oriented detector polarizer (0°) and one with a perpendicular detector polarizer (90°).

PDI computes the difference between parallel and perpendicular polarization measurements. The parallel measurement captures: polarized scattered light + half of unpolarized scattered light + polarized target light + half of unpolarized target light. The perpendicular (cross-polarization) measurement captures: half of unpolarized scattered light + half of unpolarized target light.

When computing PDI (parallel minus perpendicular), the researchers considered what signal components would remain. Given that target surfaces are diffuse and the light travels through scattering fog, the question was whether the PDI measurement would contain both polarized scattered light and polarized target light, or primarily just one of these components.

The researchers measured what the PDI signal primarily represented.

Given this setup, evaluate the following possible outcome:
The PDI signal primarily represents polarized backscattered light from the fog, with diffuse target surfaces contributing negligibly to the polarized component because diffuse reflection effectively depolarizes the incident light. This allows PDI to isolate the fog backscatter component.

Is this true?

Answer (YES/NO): YES